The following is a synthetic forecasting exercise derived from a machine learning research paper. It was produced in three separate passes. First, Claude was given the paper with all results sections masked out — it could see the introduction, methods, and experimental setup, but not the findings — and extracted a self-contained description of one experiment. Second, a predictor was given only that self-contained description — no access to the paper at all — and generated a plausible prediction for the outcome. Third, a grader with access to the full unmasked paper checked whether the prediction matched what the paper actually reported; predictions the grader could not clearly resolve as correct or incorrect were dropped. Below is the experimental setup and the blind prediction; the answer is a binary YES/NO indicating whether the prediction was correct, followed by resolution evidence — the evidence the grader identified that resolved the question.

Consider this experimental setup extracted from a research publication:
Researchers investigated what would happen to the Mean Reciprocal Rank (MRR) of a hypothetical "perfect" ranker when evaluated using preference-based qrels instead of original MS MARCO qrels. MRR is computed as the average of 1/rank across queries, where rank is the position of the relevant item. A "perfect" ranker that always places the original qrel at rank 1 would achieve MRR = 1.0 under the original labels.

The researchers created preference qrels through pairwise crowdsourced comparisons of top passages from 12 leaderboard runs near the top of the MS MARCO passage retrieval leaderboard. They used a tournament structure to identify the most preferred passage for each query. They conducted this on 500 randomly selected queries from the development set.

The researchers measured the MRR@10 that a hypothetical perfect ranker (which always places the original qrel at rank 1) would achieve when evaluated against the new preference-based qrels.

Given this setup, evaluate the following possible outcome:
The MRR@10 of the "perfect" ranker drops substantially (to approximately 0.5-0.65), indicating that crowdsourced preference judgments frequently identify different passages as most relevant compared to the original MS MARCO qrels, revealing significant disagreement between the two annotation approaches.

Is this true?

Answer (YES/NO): NO